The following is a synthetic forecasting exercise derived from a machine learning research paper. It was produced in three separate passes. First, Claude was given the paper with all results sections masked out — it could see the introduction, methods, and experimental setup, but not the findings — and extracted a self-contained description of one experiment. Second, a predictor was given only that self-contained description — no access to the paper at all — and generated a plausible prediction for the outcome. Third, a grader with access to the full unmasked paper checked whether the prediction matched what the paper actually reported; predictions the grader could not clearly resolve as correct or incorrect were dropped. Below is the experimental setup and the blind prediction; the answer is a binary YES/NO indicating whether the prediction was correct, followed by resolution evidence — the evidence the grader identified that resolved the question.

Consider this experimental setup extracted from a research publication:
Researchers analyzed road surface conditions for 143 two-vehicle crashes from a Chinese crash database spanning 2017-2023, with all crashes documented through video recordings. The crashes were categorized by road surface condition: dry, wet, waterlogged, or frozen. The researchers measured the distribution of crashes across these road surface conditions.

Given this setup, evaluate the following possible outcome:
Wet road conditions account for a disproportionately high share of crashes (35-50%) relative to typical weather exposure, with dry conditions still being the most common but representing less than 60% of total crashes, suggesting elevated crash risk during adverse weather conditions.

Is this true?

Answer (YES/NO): NO